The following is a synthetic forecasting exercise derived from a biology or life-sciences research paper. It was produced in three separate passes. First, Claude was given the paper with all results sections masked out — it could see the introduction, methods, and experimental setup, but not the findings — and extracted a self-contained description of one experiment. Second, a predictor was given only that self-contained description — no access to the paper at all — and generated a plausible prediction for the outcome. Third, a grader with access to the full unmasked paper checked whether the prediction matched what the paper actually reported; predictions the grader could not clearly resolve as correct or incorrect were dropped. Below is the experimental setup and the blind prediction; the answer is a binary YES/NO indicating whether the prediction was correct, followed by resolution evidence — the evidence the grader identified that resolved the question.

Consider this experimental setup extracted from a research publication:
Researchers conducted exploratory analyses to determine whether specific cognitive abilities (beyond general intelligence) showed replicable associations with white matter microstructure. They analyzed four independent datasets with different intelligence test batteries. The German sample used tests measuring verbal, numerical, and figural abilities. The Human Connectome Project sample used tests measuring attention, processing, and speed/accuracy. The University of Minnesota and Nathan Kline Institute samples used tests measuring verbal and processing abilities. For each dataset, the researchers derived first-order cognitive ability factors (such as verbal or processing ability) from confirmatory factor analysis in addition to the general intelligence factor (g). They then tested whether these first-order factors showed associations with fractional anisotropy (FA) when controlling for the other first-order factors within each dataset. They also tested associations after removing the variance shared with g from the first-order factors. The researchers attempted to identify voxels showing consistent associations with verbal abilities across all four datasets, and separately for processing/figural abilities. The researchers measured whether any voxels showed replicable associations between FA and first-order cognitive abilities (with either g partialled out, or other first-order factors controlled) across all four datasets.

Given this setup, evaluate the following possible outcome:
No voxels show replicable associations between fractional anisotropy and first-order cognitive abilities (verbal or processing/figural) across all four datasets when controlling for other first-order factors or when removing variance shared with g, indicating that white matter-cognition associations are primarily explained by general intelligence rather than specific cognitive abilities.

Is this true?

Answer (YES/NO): YES